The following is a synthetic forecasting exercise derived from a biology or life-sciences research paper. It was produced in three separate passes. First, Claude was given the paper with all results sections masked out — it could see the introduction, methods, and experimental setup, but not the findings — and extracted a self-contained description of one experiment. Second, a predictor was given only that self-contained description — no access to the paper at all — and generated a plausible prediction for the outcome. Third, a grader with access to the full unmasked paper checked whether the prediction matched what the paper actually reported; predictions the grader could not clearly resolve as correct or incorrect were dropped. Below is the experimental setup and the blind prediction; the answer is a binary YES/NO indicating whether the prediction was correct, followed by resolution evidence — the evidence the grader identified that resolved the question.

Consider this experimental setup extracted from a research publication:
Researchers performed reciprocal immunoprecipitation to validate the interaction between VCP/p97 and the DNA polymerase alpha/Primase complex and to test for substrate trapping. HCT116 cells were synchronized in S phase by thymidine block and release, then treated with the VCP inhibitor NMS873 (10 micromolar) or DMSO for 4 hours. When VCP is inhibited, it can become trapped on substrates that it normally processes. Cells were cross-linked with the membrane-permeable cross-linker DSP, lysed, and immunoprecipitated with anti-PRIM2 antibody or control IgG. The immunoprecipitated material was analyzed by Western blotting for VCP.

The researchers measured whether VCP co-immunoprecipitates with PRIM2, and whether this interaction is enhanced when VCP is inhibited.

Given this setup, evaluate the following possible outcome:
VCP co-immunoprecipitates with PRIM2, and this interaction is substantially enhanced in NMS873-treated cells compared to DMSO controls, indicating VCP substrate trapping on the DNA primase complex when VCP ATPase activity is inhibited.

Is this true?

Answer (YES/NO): YES